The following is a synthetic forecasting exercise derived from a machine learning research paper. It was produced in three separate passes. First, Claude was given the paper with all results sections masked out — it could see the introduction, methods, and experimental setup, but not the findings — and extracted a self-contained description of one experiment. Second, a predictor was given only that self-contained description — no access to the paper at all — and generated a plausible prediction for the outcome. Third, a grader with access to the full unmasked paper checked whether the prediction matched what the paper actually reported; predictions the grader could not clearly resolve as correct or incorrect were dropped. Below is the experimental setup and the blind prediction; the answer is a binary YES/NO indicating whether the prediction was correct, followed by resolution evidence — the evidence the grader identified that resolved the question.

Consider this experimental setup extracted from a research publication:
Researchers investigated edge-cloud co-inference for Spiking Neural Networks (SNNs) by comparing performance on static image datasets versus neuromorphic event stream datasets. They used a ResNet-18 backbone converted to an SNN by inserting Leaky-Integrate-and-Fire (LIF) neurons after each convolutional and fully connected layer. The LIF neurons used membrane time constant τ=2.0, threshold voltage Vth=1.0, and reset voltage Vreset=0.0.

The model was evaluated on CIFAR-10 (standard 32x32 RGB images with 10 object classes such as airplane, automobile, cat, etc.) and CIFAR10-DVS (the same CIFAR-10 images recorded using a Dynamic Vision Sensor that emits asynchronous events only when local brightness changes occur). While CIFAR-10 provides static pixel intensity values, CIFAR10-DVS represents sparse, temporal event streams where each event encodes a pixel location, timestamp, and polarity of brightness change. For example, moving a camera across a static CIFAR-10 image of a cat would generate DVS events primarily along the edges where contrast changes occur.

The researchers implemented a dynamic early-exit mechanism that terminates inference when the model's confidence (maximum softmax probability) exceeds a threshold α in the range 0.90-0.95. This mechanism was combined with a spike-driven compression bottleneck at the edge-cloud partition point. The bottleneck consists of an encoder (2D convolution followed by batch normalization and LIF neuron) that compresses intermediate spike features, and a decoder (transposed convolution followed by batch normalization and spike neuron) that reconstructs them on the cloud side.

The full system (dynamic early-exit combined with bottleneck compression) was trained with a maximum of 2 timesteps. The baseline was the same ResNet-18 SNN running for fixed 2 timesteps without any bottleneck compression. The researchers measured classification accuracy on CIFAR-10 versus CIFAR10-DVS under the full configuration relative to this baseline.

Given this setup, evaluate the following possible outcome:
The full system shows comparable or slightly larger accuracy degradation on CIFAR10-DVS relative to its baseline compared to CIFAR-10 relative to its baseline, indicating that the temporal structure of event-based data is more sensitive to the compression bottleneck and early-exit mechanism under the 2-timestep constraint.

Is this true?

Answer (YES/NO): NO